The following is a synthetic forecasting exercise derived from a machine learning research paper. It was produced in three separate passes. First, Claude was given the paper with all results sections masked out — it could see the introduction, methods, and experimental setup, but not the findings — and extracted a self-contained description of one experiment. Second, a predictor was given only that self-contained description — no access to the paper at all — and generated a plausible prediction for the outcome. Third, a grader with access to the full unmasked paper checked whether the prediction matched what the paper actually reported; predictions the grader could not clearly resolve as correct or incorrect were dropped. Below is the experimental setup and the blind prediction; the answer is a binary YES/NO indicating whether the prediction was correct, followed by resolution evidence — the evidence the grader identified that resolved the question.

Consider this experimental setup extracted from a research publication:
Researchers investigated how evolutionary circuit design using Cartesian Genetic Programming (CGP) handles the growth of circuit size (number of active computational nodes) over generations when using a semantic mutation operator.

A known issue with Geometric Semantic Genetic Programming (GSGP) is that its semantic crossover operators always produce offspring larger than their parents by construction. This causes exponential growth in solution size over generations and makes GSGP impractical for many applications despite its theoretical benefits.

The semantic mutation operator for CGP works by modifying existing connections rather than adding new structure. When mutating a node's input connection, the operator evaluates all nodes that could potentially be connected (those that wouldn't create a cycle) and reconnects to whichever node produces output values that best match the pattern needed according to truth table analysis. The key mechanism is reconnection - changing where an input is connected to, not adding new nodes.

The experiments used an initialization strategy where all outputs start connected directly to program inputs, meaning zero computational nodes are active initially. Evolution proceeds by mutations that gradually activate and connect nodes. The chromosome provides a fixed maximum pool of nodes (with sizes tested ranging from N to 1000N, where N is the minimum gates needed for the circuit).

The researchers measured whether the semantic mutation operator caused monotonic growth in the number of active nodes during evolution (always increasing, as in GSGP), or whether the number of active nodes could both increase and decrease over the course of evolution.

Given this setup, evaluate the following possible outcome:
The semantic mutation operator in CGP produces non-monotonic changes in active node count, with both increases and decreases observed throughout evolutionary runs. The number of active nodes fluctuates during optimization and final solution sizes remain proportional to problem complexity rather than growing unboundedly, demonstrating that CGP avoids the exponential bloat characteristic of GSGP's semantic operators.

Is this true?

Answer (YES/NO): YES